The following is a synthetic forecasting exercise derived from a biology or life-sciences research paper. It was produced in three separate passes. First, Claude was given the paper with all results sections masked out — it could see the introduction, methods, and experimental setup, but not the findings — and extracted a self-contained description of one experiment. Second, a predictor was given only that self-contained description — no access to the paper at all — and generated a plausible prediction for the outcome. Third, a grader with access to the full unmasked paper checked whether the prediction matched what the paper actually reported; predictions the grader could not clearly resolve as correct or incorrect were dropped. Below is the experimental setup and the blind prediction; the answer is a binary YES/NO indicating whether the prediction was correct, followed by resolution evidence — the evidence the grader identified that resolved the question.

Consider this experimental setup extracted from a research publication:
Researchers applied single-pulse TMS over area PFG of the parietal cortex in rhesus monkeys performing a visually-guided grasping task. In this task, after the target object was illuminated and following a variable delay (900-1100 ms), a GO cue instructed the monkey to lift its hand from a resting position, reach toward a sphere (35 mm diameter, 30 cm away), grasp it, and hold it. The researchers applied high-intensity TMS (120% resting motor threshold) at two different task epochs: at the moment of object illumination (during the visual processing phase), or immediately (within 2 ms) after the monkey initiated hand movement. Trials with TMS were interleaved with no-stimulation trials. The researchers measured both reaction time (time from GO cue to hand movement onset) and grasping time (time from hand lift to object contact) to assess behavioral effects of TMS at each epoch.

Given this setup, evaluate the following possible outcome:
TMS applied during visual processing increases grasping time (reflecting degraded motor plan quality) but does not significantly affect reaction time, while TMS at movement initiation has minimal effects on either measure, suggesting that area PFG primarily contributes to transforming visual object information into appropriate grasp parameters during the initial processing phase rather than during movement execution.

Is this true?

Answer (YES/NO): NO